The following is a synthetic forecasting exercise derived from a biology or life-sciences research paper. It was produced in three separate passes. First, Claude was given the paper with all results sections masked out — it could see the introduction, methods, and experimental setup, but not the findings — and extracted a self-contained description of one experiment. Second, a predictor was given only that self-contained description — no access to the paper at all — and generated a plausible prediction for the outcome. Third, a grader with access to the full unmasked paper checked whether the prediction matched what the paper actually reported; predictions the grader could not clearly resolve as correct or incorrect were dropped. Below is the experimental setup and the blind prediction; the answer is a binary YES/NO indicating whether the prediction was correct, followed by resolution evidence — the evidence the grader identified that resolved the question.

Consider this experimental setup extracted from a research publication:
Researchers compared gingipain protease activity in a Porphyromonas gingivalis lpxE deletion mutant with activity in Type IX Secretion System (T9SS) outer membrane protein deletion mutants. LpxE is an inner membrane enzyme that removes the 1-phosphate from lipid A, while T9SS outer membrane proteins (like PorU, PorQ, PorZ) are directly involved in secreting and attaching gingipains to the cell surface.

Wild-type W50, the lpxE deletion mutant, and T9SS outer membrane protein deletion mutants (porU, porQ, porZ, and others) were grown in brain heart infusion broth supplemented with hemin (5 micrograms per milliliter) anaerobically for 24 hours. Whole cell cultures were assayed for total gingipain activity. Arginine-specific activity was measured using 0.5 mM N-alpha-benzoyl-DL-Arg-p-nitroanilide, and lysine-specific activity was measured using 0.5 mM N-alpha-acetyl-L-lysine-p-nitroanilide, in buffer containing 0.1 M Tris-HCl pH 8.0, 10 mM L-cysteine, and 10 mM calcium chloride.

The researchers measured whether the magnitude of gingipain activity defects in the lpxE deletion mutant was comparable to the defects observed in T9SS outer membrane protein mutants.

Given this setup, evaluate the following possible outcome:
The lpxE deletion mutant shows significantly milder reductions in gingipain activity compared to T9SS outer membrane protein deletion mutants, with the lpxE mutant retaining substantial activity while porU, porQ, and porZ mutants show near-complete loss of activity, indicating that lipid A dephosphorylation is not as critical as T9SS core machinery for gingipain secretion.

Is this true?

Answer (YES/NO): YES